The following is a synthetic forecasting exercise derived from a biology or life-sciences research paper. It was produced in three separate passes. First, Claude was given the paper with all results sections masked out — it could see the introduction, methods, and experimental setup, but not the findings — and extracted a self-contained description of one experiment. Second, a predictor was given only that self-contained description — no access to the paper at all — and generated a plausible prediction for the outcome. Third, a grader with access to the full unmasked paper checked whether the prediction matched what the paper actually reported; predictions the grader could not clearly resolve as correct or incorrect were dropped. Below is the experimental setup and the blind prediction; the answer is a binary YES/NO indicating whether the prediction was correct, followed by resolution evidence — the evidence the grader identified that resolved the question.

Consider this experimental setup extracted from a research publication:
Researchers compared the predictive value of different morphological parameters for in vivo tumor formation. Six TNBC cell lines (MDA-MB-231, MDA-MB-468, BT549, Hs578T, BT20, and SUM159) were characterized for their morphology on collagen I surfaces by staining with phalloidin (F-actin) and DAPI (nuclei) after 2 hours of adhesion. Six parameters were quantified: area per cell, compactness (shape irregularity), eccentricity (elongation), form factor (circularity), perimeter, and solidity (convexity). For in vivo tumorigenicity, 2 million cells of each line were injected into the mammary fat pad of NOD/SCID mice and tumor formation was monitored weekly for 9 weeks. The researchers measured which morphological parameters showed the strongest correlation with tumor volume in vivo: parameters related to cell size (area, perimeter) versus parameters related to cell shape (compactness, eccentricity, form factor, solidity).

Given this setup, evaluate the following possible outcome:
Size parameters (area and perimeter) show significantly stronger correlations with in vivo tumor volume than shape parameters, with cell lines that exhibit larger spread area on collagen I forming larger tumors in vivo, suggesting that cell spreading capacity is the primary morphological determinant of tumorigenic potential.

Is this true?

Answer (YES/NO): NO